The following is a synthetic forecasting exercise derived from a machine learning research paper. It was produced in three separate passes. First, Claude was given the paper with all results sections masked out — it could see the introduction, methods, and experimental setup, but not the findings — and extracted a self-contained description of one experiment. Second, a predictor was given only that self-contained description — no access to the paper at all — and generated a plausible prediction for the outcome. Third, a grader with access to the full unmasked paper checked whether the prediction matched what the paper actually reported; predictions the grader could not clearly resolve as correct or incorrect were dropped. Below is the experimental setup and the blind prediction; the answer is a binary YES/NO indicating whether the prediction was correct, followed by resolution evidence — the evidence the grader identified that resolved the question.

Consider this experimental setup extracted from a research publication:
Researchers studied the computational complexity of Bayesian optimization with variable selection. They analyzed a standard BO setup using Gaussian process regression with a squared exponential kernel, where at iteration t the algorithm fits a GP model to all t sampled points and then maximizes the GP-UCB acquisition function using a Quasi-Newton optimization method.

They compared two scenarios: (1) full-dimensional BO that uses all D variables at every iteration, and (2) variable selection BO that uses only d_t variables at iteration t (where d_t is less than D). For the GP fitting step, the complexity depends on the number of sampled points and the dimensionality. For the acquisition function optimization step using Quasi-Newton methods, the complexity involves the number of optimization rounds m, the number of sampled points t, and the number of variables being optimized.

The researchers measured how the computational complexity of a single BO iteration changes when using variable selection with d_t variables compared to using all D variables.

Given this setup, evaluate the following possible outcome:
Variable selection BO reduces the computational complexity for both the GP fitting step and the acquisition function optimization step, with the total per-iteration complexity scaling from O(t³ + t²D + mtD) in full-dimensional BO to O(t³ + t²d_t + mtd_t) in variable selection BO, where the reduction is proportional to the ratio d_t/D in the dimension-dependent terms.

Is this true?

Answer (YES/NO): NO